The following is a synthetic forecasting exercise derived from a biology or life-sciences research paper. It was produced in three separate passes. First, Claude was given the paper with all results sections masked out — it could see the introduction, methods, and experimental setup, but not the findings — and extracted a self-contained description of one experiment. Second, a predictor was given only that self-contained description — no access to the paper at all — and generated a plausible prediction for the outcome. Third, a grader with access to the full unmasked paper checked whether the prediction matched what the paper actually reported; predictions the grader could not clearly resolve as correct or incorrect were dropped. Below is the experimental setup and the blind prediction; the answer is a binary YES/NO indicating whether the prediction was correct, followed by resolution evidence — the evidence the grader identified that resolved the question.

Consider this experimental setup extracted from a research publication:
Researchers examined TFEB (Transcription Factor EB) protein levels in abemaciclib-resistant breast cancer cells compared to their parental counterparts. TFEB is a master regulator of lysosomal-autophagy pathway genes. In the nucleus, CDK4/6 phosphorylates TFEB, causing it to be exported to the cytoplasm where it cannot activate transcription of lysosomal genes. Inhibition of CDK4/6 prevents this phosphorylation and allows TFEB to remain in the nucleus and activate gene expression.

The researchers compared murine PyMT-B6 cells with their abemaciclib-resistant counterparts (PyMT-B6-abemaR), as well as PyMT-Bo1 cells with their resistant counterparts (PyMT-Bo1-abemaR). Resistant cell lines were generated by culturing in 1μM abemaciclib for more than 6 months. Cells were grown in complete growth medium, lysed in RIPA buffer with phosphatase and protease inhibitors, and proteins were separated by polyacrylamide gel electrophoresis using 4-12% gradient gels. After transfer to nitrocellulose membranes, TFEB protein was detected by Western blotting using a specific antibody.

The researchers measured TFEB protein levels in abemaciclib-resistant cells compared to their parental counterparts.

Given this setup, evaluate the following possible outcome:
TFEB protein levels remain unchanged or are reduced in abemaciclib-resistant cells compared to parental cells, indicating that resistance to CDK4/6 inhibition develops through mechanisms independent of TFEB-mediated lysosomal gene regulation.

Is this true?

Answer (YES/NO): NO